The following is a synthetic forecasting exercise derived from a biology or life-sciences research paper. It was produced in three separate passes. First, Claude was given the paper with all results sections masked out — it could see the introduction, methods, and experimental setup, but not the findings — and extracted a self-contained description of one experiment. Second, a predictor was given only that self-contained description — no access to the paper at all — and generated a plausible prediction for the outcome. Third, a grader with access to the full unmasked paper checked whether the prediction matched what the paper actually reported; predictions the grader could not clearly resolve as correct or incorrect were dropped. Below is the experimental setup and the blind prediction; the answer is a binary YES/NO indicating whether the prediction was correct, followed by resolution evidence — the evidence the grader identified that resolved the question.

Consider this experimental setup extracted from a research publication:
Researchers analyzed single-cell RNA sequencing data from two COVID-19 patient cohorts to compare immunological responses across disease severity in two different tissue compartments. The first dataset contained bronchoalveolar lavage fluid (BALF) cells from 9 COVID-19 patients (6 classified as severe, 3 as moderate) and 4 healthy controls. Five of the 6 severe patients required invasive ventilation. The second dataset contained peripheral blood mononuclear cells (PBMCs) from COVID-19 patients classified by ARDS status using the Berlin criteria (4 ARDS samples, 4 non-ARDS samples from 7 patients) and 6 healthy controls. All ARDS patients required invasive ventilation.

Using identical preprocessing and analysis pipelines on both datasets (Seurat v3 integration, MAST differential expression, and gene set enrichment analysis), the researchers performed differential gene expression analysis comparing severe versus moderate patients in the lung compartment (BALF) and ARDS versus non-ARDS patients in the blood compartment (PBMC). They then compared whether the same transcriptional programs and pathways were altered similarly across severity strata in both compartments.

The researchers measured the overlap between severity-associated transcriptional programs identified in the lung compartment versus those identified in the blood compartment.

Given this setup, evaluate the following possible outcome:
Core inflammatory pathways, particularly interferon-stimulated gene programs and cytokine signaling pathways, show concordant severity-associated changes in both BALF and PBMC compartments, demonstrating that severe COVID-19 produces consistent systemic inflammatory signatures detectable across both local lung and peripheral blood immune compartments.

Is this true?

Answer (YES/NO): NO